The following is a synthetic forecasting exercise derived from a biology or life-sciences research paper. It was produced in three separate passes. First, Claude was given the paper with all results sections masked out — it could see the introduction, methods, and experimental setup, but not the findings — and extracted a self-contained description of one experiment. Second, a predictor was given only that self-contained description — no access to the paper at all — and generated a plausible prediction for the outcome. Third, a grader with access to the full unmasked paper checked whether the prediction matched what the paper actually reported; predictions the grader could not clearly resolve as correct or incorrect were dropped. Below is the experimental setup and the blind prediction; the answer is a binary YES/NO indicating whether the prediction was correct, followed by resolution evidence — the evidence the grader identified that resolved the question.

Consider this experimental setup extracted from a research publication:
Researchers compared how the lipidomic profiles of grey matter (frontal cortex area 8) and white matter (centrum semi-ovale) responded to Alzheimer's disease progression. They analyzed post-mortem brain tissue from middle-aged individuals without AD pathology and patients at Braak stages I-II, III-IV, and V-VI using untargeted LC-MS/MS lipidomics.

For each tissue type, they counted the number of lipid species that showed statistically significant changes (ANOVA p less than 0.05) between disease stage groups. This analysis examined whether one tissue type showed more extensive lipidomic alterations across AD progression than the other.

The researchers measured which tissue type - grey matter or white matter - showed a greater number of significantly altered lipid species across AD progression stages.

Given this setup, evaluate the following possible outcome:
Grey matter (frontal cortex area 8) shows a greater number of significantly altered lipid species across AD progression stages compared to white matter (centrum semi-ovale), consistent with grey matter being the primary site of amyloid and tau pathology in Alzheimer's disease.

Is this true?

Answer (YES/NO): NO